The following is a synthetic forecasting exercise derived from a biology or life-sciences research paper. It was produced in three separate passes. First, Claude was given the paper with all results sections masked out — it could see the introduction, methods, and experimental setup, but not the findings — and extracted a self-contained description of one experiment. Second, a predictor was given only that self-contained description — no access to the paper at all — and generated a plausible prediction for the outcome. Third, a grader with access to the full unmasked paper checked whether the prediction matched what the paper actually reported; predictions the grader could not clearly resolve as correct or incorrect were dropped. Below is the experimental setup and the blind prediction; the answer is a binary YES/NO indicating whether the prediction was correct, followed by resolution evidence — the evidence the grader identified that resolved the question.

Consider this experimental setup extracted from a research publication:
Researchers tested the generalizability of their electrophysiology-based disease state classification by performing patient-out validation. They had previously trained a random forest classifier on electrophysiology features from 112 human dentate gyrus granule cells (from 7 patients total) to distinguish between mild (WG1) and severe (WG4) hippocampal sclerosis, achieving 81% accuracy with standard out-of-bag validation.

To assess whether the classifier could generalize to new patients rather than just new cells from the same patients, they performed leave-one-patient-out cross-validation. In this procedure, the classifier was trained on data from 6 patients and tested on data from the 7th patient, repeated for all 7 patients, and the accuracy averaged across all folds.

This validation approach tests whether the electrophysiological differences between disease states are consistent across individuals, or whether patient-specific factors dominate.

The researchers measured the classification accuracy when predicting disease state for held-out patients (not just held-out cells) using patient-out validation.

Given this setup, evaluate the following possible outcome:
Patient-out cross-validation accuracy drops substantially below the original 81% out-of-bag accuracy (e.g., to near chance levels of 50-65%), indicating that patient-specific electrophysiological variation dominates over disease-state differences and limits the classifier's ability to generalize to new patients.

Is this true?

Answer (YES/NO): NO